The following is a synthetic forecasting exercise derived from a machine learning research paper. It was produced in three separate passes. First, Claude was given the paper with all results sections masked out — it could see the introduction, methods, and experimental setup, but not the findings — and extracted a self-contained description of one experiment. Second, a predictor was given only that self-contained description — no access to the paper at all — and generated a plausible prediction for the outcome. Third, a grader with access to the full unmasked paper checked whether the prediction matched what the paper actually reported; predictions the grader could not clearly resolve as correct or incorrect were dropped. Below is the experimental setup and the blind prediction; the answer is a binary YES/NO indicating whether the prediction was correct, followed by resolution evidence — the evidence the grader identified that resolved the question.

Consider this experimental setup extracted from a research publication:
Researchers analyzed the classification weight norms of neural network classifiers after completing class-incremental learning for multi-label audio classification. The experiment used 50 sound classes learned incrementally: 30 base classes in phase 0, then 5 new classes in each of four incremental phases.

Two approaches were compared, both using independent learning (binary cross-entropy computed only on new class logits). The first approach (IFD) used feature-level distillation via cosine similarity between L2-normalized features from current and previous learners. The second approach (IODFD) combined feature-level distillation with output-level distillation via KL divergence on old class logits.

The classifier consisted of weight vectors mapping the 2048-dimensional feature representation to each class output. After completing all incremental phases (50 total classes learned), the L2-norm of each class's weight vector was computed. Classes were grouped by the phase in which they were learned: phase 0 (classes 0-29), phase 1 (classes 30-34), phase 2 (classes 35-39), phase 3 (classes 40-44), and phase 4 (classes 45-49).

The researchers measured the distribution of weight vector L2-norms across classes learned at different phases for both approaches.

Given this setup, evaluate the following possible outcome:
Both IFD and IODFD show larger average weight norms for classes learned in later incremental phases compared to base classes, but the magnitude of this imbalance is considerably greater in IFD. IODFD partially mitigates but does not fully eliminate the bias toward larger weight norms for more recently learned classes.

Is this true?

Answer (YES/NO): YES